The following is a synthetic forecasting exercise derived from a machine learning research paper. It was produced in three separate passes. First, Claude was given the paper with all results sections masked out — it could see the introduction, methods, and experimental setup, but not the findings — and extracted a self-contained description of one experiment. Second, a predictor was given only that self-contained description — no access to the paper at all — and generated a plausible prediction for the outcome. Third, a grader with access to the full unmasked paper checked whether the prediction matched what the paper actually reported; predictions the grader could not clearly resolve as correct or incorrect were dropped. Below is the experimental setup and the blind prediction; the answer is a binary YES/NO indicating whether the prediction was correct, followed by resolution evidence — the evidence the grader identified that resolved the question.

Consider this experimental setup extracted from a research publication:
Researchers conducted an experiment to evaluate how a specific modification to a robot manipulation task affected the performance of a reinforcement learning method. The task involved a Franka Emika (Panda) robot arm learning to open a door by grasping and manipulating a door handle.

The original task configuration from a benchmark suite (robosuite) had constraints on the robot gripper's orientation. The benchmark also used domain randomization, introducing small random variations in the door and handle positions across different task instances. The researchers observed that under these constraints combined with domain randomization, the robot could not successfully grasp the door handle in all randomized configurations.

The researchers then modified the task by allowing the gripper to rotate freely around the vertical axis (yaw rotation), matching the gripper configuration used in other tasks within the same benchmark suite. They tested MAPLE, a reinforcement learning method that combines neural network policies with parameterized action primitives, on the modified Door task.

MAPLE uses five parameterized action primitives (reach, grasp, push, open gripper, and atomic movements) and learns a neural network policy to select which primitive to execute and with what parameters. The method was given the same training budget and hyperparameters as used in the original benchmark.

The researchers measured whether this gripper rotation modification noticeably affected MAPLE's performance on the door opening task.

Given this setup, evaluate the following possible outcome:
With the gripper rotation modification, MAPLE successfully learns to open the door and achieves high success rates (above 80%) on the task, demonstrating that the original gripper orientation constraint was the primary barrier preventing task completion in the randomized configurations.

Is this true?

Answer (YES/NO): NO